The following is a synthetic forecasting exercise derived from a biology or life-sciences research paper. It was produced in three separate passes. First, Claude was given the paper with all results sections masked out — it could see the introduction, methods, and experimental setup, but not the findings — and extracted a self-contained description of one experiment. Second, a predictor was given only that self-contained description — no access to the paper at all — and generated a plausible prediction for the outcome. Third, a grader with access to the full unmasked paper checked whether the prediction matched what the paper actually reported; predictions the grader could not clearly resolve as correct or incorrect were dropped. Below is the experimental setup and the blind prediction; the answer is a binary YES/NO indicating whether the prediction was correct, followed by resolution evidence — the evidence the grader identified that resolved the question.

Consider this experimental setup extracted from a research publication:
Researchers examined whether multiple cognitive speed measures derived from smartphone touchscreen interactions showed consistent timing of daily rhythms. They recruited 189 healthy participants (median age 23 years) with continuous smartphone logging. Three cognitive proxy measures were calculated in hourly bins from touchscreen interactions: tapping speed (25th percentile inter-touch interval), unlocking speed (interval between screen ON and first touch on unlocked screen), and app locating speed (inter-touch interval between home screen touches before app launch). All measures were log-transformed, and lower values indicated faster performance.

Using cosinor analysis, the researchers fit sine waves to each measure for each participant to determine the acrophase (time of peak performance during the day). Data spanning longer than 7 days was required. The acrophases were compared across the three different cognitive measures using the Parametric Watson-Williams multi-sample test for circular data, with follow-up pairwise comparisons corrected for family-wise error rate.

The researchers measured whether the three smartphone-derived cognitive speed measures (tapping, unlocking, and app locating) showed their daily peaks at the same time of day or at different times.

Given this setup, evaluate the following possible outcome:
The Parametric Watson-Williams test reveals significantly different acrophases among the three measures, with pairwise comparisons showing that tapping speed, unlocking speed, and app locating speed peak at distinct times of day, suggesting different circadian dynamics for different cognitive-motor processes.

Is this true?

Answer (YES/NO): NO